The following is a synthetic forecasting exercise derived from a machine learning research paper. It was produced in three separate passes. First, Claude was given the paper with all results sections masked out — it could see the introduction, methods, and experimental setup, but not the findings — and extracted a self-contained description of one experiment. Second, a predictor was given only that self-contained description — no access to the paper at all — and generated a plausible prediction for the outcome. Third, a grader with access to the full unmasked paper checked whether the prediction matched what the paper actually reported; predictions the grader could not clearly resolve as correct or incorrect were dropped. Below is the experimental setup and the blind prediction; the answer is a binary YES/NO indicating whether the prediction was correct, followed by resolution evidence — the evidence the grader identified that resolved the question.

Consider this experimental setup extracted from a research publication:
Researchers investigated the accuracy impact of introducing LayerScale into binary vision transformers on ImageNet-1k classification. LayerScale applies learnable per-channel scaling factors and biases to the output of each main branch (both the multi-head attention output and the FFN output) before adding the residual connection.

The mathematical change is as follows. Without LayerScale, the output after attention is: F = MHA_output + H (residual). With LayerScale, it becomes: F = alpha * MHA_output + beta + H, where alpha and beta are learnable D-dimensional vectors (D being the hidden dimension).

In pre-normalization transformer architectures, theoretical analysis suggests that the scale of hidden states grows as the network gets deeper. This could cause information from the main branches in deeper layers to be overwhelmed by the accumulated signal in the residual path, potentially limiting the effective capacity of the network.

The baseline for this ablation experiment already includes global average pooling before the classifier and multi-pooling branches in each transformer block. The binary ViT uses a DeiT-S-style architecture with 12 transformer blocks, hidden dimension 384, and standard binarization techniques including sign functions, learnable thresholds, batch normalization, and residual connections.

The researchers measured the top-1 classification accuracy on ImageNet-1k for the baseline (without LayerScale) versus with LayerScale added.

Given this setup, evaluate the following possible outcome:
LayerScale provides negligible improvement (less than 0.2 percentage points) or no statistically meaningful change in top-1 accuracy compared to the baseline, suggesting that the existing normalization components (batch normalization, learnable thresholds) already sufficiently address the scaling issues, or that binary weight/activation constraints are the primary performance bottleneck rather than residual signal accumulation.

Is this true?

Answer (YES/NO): NO